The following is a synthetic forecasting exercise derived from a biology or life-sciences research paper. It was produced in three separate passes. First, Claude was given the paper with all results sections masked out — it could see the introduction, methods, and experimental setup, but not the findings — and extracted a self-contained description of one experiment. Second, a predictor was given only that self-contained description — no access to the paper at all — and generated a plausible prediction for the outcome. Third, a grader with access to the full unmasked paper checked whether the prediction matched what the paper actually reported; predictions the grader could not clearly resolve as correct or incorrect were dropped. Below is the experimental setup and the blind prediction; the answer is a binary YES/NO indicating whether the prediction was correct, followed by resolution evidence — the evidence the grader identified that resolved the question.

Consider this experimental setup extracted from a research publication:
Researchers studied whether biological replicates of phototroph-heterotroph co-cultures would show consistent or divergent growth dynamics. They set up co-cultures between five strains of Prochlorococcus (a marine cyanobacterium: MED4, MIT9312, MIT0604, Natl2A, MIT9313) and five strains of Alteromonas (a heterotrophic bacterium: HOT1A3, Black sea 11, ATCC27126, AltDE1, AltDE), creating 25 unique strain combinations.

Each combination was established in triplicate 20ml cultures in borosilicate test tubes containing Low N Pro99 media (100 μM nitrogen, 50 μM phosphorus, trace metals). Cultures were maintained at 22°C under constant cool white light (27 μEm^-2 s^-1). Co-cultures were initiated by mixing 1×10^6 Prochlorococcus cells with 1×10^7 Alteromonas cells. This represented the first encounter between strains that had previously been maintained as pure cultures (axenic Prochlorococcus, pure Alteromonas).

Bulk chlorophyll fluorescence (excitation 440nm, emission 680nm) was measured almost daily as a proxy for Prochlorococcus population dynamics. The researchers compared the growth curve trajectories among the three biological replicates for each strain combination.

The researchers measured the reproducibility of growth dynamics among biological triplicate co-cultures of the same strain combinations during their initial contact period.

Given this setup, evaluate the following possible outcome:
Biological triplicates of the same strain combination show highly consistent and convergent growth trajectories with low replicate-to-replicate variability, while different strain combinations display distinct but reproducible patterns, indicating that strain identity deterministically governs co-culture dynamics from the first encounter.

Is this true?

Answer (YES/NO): YES